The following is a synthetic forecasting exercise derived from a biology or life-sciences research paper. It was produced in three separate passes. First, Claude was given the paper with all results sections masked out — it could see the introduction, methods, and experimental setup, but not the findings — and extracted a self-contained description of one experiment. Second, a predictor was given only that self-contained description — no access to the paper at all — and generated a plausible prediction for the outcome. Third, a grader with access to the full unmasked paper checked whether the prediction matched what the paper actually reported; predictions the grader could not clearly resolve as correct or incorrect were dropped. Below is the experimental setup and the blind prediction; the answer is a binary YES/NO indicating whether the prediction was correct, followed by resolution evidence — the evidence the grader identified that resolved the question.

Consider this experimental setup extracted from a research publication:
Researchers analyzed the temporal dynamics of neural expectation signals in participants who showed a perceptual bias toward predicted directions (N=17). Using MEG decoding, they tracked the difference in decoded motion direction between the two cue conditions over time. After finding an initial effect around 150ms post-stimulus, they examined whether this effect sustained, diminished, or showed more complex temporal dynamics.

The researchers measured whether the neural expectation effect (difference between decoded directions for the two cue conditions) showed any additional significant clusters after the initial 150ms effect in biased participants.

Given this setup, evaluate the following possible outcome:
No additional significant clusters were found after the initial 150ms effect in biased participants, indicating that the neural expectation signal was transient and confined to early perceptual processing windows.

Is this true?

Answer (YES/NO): NO